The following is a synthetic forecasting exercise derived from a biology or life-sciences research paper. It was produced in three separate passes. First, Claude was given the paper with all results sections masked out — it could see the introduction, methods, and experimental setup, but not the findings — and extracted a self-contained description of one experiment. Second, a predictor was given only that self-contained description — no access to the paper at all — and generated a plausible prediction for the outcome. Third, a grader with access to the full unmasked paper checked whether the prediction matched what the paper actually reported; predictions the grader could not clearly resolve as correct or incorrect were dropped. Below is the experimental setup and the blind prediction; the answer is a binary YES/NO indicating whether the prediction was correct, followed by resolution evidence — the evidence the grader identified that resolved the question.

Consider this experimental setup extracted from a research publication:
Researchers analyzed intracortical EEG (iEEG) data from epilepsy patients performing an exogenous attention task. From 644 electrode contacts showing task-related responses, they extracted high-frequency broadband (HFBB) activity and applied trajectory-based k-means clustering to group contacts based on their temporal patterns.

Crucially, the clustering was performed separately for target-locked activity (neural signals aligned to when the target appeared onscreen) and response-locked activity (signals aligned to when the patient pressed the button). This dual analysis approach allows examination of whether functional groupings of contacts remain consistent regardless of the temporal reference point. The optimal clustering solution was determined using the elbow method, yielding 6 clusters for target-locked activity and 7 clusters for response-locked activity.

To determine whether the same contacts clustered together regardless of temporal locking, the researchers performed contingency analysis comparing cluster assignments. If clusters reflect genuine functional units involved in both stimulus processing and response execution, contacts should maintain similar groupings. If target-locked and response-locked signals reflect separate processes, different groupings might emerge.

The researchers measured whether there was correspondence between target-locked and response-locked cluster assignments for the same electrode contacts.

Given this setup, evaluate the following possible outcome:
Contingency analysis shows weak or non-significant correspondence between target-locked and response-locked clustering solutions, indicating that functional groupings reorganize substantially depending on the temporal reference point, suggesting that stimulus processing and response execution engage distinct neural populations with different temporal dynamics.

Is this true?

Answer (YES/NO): NO